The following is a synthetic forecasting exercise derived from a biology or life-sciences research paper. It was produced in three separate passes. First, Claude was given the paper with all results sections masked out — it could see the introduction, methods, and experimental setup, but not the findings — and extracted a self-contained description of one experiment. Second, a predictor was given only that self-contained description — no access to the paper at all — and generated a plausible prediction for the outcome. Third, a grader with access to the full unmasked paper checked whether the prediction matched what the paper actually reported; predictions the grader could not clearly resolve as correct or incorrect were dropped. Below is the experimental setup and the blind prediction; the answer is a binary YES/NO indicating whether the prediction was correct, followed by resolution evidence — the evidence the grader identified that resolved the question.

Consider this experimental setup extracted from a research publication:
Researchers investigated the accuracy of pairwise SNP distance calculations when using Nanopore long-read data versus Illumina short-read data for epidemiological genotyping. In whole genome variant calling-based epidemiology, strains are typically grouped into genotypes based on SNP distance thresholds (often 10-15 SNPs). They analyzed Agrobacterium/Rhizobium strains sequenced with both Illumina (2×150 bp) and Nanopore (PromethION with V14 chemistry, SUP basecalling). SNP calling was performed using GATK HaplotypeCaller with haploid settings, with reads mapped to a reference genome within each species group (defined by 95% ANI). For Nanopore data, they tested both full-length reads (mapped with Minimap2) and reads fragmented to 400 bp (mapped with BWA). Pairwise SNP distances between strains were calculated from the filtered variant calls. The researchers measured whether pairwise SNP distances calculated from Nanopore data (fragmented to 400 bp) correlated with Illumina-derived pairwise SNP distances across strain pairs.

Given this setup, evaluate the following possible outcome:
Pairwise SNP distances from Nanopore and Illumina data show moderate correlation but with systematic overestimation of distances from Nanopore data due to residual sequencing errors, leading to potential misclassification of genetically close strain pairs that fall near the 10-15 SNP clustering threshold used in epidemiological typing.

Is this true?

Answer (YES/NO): NO